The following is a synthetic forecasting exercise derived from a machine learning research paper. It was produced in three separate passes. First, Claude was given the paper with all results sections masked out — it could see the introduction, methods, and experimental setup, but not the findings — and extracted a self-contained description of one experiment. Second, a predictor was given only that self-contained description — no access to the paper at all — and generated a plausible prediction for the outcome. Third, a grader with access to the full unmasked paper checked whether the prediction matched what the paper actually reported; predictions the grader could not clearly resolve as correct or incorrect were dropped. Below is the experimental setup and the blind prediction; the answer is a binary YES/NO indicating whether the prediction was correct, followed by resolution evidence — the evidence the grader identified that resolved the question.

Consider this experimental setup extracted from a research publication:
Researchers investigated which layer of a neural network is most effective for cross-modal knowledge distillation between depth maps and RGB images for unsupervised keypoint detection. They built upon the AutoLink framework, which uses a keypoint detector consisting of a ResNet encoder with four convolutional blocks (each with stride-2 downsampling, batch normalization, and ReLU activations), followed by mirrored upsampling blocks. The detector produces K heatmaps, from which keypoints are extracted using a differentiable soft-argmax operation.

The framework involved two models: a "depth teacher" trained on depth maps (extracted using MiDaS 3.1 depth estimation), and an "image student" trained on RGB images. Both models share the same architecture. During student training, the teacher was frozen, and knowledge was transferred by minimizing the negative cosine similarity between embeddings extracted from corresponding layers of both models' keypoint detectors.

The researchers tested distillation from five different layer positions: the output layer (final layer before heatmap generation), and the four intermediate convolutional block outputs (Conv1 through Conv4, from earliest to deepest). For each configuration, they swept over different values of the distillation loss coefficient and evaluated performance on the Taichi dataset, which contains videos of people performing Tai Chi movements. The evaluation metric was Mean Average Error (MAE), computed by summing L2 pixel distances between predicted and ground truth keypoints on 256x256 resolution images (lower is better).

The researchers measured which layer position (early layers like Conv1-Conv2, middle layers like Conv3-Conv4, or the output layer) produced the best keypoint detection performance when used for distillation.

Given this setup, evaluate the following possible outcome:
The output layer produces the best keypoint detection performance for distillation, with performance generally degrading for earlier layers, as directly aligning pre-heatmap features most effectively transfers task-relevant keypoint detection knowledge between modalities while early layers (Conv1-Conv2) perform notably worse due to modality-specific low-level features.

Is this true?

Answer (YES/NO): YES